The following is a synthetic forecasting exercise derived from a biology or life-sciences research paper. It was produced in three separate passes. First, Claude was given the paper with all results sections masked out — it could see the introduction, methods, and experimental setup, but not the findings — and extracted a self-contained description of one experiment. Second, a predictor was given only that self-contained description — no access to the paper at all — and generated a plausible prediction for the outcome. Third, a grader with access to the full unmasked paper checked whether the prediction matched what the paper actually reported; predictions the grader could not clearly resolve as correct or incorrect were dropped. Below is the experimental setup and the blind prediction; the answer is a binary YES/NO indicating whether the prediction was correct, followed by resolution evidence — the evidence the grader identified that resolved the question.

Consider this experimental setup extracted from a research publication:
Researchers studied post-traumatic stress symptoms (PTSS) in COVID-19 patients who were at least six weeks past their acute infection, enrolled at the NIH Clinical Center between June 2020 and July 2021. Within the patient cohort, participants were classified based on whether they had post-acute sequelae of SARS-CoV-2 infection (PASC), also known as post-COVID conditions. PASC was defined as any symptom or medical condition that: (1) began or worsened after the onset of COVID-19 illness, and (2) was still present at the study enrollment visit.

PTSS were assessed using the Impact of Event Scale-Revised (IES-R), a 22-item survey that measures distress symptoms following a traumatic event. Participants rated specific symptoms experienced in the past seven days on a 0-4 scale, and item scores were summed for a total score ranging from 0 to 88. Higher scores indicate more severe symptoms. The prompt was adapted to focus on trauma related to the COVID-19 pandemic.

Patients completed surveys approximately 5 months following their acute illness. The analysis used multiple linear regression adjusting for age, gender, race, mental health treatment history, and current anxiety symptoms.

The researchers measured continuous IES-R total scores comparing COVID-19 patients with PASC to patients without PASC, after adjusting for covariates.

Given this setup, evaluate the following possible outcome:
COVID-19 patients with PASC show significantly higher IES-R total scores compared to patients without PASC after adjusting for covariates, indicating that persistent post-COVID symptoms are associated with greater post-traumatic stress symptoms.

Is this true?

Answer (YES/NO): YES